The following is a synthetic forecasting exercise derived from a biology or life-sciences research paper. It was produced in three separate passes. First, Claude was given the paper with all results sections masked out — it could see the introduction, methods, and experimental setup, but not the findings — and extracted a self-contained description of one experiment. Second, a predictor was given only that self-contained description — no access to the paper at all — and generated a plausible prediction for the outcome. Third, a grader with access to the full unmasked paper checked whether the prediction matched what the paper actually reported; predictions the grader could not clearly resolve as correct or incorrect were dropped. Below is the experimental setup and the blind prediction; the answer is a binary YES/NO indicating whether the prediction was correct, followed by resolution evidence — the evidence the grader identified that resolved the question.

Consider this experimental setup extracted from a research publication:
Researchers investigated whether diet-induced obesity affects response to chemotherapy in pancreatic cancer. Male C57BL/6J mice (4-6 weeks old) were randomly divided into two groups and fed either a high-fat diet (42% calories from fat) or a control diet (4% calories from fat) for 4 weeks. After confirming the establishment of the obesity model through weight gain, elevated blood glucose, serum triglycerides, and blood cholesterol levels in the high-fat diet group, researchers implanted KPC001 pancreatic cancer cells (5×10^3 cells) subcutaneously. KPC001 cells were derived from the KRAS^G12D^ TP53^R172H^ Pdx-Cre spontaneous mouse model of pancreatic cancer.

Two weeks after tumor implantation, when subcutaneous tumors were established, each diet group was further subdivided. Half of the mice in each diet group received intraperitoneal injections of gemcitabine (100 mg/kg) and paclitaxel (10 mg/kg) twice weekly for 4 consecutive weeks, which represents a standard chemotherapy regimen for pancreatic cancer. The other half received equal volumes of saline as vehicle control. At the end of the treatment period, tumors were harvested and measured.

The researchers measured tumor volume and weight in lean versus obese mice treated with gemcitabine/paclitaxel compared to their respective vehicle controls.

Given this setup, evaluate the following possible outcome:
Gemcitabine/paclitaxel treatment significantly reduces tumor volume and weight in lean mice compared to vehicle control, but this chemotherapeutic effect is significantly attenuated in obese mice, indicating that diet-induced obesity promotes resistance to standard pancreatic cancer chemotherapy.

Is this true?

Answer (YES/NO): YES